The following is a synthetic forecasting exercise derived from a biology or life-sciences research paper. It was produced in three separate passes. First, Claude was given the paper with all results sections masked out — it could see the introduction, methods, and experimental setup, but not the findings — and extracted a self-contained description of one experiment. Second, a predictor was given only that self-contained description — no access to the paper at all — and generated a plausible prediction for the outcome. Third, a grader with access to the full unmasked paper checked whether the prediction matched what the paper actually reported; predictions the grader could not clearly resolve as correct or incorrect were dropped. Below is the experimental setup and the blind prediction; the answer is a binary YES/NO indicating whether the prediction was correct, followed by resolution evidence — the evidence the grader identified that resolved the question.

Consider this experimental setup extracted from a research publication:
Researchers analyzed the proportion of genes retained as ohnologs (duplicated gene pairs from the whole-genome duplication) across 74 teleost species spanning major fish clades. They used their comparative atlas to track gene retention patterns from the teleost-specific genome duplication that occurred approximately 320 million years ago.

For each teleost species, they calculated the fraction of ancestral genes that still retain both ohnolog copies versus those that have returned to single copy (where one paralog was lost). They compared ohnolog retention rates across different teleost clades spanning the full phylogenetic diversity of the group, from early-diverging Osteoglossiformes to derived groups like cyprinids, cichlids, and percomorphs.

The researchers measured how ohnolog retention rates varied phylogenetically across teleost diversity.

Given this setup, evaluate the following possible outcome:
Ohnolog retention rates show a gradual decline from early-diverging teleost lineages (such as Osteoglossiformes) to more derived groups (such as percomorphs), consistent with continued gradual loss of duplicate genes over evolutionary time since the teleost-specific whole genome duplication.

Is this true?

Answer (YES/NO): YES